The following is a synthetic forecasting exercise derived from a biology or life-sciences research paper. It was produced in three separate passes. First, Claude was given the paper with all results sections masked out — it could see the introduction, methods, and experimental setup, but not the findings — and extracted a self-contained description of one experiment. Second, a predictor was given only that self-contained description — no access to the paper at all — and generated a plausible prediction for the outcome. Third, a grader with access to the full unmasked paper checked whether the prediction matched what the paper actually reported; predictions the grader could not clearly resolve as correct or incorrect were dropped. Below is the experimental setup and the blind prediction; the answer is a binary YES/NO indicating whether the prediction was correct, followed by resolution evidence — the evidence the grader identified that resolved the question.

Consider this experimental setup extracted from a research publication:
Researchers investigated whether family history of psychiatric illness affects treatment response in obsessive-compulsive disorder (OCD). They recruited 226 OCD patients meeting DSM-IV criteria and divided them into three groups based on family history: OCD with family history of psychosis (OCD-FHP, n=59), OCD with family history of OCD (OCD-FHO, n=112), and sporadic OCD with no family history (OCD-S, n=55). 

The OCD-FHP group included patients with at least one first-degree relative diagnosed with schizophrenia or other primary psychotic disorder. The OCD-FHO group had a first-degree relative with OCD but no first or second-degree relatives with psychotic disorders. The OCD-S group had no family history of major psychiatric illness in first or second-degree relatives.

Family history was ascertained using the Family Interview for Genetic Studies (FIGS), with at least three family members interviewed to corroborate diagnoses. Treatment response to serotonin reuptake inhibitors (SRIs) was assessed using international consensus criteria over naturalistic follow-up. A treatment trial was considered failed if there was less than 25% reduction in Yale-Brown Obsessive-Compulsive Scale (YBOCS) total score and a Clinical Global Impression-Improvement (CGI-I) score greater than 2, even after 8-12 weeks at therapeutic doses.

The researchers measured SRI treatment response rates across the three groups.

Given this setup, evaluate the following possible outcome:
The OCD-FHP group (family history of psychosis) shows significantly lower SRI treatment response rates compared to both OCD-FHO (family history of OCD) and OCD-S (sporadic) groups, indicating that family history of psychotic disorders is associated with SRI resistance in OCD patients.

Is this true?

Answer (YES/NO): YES